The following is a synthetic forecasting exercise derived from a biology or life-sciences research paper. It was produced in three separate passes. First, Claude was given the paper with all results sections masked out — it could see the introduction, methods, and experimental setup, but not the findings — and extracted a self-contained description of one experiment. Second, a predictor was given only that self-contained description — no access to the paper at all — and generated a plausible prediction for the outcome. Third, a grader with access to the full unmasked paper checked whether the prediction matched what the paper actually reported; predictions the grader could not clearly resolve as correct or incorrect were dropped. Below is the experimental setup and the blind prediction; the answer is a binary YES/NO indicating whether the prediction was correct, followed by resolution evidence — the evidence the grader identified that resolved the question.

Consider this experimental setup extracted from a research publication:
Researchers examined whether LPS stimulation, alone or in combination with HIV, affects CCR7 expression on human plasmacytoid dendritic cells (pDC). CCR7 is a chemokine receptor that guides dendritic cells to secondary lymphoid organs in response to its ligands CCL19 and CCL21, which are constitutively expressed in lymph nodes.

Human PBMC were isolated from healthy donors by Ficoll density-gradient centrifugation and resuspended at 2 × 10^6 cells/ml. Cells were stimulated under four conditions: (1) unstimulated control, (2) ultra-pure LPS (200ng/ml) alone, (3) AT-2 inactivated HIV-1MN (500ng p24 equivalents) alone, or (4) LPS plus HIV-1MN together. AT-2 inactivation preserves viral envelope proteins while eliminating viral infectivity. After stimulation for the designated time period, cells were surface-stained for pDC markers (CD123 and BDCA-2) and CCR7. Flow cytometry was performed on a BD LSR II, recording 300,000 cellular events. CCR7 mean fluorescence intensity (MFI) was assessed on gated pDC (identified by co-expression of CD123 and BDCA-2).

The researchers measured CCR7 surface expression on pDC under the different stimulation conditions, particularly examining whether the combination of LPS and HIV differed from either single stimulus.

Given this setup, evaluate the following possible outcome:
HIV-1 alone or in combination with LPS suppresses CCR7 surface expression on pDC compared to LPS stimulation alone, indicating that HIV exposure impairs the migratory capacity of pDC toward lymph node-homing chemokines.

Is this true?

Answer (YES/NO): NO